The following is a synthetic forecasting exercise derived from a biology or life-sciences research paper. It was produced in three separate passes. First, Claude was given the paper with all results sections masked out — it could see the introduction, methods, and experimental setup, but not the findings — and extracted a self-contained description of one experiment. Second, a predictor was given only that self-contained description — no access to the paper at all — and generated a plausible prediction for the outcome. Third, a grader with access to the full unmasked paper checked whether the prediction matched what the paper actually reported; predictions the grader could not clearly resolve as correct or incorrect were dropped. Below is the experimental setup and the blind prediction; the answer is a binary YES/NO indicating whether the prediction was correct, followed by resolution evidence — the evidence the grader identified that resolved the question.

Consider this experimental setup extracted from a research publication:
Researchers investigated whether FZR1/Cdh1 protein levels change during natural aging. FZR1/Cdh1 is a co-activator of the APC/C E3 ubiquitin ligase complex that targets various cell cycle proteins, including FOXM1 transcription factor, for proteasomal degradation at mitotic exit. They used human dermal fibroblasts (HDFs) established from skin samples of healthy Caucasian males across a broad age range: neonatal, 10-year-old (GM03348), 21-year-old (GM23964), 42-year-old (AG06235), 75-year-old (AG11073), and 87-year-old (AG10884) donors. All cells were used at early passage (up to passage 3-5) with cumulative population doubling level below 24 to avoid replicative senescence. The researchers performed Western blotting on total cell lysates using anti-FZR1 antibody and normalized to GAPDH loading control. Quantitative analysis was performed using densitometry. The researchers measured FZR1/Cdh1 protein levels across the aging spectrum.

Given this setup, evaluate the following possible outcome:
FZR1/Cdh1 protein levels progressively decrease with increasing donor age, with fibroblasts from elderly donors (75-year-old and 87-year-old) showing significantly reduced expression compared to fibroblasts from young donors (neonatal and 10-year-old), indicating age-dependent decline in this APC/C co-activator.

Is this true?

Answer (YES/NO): NO